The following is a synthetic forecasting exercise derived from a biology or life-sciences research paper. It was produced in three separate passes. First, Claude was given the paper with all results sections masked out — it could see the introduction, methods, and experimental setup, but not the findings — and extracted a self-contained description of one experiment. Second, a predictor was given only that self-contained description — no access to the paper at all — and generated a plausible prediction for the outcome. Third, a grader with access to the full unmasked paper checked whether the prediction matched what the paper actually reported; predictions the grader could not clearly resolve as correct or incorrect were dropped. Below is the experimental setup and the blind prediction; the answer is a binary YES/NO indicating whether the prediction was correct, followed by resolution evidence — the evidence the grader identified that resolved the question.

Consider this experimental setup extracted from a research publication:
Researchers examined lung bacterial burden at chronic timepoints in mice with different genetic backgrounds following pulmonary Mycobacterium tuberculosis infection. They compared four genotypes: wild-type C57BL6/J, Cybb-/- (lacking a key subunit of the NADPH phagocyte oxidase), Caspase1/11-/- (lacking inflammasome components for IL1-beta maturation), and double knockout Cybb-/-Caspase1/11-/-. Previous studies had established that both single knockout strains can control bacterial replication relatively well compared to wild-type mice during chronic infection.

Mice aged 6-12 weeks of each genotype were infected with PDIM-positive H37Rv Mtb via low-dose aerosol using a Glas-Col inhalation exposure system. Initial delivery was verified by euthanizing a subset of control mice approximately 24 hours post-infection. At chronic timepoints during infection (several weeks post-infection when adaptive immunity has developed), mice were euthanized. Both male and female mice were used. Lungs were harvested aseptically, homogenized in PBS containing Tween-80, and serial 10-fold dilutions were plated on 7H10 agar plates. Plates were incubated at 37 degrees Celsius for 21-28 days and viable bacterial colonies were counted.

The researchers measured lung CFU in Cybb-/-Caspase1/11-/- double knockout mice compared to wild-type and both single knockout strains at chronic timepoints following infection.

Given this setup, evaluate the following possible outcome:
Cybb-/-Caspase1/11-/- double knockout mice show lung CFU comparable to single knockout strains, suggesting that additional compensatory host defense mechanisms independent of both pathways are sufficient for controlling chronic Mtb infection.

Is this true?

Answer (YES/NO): NO